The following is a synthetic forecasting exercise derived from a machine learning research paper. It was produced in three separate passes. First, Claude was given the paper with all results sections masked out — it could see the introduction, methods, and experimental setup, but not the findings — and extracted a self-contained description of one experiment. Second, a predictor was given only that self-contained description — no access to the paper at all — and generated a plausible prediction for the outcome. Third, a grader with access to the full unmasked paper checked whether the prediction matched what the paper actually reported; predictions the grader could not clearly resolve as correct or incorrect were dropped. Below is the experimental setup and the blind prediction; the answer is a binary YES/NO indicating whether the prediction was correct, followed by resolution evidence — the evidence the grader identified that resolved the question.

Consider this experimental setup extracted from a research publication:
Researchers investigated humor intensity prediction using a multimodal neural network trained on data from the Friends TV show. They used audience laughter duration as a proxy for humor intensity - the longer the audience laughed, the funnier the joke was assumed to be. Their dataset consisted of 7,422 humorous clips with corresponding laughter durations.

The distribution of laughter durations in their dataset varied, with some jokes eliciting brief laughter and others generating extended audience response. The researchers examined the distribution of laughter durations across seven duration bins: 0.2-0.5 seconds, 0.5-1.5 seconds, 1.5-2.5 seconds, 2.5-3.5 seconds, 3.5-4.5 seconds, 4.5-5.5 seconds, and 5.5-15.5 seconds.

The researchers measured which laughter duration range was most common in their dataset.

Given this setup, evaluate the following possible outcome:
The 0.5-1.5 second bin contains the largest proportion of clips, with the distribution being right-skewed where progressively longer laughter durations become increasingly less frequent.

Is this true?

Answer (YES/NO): NO